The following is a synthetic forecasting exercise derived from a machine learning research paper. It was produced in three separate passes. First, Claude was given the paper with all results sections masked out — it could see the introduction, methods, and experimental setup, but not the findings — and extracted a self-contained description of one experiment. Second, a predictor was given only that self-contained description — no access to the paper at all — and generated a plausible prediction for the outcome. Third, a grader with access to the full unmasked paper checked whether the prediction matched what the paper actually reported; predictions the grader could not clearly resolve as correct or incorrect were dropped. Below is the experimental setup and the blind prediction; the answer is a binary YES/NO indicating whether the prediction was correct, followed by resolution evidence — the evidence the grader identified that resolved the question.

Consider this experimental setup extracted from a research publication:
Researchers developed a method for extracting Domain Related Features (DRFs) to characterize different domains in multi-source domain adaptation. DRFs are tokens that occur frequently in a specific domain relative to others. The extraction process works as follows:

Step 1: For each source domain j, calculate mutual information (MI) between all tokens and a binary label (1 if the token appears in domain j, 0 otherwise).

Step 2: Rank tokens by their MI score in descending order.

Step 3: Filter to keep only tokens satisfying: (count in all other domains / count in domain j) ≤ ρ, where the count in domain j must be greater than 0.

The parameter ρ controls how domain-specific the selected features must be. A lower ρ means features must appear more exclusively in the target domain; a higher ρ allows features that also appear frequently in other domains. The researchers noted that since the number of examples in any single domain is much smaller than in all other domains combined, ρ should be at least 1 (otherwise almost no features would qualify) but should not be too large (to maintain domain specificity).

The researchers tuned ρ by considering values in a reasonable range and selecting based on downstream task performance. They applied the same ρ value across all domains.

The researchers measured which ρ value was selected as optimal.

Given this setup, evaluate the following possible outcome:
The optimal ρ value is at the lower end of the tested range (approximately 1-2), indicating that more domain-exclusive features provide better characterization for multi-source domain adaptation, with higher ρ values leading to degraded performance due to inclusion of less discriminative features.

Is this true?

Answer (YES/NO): YES